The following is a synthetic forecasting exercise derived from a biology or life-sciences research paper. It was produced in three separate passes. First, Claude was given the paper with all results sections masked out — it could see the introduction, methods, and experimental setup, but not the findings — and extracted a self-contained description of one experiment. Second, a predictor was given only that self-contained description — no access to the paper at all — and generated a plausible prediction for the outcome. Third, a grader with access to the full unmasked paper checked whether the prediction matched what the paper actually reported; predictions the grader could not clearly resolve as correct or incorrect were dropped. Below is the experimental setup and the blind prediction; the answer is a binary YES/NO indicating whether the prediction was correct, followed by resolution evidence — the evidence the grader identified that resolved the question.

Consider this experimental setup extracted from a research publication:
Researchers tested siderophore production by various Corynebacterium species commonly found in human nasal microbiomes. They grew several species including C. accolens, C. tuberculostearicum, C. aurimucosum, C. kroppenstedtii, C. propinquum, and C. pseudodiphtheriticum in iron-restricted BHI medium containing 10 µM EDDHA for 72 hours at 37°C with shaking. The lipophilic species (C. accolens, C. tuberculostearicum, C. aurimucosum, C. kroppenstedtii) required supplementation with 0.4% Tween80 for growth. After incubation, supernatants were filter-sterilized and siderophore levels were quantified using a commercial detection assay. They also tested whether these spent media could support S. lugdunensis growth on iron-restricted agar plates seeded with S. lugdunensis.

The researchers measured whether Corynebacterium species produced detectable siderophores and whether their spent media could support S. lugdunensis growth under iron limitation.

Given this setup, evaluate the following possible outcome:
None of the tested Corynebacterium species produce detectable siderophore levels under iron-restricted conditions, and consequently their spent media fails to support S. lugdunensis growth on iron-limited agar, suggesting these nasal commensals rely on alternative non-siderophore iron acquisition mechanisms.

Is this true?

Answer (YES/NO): NO